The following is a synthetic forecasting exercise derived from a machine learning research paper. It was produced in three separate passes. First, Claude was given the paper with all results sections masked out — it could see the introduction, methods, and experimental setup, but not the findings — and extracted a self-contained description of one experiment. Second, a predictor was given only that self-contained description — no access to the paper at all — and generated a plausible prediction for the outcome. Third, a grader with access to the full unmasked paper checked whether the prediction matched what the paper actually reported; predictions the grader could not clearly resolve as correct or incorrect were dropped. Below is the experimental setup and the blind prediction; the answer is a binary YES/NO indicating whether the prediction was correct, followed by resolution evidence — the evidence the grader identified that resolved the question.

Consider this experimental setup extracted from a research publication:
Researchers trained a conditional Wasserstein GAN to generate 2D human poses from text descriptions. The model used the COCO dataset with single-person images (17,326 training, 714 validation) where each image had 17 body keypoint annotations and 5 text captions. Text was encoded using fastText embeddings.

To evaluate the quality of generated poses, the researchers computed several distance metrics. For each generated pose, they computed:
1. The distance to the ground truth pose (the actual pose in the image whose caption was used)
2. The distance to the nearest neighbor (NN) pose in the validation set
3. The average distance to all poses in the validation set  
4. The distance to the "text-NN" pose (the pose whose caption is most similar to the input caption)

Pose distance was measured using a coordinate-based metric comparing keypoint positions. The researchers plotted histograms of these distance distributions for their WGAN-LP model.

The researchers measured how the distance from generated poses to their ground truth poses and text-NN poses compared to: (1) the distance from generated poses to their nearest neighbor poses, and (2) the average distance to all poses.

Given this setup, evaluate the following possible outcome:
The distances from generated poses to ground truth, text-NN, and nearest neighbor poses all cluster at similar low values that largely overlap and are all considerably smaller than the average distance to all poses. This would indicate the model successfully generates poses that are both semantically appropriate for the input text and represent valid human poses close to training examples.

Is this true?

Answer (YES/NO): NO